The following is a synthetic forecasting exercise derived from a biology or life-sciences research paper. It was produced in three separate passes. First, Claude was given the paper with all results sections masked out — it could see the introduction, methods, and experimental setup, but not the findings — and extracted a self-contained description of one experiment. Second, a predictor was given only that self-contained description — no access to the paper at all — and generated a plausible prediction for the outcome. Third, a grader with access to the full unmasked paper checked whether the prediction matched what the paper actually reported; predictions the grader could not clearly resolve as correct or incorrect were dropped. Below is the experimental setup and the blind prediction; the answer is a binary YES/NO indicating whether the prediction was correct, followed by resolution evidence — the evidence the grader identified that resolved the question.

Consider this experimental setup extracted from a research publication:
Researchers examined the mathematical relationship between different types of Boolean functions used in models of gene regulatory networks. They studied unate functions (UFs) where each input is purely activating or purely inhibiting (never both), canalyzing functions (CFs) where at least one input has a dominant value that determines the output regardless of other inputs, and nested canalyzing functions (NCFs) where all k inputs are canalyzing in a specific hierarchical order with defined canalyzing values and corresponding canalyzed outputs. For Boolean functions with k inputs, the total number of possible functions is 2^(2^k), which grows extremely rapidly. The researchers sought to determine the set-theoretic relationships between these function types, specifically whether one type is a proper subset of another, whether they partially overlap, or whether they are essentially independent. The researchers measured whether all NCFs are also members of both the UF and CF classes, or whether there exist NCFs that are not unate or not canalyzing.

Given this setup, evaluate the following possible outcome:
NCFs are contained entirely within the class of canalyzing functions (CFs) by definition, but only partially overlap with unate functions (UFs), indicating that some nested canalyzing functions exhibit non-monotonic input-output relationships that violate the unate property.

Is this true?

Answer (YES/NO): NO